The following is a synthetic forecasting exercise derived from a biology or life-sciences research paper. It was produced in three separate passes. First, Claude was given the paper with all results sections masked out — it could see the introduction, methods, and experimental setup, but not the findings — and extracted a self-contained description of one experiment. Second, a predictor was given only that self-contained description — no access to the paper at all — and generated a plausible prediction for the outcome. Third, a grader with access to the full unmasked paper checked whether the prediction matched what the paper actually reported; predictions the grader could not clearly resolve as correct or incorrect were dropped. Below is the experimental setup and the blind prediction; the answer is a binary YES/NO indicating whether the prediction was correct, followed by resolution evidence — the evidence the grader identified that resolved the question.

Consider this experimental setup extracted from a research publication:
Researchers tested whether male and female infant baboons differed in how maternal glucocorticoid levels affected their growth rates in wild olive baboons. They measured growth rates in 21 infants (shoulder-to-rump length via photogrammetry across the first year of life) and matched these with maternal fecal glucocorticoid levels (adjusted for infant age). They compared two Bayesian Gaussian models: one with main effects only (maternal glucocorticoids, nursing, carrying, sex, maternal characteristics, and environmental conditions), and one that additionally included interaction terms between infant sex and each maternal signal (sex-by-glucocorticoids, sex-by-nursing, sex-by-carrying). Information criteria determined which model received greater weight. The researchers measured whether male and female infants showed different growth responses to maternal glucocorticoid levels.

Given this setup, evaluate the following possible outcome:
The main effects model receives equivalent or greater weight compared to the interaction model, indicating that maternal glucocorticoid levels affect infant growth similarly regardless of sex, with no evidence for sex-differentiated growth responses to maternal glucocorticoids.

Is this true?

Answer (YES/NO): YES